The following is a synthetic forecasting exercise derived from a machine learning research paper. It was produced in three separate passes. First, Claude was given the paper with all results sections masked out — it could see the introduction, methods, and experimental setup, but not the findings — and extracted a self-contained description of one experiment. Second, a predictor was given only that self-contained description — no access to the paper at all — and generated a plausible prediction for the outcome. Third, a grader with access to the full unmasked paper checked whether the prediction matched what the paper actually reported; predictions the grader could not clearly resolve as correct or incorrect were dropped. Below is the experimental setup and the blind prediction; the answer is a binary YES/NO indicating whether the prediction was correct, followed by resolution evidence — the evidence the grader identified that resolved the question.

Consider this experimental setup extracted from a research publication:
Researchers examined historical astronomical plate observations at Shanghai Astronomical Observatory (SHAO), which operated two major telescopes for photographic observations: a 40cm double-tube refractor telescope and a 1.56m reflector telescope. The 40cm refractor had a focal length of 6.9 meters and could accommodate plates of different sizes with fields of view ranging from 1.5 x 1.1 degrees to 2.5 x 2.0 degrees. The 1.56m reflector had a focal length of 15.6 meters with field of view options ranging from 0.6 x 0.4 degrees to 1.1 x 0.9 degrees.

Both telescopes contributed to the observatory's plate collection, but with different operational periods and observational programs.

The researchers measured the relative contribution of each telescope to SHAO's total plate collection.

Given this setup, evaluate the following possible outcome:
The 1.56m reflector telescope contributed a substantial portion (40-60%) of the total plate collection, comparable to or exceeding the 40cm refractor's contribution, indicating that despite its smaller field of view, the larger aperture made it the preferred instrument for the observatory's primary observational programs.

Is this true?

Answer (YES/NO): NO